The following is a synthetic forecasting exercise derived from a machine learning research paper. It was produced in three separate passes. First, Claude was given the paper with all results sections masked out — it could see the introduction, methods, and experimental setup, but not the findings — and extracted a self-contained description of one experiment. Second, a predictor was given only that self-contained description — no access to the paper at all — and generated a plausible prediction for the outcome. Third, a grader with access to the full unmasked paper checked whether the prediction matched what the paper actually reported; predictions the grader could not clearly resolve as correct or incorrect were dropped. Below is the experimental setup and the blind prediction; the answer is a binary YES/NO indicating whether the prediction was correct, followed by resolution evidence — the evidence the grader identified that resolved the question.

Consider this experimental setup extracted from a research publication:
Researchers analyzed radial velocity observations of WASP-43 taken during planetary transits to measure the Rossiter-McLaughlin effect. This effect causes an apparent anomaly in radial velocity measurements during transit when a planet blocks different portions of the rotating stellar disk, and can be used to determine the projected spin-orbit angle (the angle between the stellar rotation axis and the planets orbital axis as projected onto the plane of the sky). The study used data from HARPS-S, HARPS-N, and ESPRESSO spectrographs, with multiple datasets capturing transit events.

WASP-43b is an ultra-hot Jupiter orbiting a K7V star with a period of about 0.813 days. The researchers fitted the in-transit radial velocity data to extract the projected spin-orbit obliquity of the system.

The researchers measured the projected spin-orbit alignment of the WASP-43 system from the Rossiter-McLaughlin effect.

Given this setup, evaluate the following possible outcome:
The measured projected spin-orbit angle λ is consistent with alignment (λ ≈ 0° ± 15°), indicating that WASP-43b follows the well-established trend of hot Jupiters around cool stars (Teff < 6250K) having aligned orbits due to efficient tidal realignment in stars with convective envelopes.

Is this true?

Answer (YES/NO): YES